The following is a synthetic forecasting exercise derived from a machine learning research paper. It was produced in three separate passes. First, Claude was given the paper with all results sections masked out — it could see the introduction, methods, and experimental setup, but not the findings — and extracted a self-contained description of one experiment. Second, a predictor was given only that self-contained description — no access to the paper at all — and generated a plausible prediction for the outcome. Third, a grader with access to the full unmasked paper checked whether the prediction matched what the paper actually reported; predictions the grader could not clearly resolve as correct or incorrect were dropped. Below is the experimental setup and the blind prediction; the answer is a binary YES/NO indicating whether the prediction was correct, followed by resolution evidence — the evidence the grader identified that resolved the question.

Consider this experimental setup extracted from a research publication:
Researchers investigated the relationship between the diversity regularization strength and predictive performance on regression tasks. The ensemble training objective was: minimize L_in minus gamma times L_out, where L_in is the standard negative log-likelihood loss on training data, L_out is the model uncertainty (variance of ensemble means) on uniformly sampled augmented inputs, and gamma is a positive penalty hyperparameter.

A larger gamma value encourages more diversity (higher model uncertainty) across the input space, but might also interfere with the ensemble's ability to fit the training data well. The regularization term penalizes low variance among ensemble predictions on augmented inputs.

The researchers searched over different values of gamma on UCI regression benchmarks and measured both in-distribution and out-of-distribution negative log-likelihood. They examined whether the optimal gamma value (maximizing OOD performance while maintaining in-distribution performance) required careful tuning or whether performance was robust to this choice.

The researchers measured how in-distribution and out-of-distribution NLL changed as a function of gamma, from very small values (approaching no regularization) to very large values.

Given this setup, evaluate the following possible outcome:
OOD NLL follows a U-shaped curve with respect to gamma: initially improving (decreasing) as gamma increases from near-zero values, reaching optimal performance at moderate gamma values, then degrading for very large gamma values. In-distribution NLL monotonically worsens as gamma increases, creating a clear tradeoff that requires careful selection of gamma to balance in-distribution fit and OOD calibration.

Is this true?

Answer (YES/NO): NO